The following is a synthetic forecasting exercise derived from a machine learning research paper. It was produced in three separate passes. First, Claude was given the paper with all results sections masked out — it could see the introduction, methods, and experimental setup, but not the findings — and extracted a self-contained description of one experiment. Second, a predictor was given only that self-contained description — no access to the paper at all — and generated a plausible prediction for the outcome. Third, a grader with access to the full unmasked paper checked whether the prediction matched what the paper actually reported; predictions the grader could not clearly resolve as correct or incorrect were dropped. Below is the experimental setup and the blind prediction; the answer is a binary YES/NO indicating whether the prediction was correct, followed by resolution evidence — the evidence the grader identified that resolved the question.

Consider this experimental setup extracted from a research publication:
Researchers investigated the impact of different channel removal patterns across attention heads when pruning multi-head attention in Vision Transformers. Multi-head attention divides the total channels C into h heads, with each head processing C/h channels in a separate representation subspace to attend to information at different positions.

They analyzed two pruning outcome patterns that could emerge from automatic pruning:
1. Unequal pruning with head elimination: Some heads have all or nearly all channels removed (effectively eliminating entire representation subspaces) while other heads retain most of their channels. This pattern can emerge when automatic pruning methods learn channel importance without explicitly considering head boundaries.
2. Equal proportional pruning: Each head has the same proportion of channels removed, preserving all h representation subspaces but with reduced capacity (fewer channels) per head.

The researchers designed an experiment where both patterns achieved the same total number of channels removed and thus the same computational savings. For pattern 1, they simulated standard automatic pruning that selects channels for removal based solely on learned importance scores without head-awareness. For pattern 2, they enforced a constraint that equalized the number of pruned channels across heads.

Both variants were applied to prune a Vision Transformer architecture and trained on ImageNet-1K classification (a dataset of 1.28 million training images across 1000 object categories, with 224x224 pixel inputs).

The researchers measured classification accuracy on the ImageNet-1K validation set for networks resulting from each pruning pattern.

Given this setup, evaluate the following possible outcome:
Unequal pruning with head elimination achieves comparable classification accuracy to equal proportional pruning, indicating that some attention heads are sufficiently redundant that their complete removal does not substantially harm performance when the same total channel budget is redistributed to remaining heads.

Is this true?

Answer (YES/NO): NO